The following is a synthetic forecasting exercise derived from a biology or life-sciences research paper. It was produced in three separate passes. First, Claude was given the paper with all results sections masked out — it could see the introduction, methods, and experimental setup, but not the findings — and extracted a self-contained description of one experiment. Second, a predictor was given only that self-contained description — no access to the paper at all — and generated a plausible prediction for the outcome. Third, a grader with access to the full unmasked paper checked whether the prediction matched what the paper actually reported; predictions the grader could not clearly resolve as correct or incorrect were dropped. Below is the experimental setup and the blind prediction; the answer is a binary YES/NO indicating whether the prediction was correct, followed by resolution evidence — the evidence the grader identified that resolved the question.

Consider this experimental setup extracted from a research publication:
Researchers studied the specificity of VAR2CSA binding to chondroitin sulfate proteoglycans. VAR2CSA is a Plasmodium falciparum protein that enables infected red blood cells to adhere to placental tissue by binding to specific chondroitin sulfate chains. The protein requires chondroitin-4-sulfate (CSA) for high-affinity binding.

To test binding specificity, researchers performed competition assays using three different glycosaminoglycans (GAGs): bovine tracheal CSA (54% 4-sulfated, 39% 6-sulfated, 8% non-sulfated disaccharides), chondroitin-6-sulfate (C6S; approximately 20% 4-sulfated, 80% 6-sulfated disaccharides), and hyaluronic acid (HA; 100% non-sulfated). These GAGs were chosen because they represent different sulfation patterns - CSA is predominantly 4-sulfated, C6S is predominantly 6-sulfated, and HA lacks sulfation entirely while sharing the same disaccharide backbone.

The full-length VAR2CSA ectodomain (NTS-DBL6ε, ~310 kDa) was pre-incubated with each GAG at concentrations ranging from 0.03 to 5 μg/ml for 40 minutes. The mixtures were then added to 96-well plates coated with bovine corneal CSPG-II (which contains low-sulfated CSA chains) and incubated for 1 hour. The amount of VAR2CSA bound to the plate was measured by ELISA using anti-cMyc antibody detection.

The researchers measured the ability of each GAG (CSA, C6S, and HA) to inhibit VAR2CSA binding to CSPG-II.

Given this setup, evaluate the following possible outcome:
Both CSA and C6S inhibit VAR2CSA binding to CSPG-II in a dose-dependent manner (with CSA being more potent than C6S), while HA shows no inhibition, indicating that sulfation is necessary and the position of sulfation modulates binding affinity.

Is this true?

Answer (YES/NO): YES